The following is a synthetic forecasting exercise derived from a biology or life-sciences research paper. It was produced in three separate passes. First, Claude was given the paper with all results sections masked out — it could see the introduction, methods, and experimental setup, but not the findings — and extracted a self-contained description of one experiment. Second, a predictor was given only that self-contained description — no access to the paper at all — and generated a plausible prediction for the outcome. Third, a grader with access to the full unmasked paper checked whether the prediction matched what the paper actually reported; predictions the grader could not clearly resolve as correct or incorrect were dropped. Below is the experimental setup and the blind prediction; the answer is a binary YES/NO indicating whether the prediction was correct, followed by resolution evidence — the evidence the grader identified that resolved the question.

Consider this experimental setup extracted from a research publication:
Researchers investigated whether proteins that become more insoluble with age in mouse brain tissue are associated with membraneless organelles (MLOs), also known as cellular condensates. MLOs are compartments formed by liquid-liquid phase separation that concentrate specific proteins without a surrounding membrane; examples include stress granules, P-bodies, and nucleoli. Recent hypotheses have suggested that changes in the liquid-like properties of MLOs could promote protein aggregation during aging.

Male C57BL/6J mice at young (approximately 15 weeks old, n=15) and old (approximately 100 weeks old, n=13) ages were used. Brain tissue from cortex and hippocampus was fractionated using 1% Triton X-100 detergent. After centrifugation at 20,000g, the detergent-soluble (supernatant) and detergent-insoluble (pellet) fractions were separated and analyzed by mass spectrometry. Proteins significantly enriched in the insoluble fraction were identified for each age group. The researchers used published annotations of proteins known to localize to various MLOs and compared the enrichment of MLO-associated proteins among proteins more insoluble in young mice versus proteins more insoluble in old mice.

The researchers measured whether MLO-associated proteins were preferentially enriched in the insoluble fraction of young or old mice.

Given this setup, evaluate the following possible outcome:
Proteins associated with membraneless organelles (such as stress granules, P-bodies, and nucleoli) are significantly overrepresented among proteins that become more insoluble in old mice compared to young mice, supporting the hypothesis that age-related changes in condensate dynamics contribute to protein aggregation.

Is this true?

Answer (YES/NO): NO